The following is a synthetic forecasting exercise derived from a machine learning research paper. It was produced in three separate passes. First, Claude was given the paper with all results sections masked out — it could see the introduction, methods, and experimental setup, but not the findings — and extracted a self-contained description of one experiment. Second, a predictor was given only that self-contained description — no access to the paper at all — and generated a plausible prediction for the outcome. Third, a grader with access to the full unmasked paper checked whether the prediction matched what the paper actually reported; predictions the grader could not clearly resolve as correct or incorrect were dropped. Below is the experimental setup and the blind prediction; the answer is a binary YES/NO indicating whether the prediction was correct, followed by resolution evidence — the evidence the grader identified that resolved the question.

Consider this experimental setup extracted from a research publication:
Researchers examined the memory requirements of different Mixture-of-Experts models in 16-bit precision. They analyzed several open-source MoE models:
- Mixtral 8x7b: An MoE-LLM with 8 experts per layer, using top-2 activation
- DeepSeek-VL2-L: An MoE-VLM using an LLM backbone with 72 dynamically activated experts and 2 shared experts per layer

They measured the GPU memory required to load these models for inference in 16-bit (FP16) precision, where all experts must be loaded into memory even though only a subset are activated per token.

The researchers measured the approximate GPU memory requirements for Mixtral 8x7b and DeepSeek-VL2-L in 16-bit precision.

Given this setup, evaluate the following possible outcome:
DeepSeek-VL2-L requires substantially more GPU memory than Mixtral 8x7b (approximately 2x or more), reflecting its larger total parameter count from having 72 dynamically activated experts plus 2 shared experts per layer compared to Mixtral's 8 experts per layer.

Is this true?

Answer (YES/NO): NO